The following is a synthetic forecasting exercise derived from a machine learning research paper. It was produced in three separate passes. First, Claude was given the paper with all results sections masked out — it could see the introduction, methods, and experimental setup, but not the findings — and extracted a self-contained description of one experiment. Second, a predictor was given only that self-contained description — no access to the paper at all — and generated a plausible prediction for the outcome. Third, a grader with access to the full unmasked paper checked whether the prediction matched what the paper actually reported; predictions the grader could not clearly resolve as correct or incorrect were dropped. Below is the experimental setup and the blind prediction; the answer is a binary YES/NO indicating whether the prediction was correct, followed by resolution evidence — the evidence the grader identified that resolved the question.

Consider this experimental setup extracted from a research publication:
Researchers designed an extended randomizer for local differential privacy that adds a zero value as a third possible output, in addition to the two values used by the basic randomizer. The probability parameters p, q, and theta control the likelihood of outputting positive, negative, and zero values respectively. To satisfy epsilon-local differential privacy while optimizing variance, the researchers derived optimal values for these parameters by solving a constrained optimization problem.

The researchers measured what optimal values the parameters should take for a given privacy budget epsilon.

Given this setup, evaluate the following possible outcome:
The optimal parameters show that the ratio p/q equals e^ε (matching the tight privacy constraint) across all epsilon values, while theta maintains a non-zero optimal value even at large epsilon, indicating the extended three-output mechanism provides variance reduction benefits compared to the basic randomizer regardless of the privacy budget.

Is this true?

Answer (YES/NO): NO